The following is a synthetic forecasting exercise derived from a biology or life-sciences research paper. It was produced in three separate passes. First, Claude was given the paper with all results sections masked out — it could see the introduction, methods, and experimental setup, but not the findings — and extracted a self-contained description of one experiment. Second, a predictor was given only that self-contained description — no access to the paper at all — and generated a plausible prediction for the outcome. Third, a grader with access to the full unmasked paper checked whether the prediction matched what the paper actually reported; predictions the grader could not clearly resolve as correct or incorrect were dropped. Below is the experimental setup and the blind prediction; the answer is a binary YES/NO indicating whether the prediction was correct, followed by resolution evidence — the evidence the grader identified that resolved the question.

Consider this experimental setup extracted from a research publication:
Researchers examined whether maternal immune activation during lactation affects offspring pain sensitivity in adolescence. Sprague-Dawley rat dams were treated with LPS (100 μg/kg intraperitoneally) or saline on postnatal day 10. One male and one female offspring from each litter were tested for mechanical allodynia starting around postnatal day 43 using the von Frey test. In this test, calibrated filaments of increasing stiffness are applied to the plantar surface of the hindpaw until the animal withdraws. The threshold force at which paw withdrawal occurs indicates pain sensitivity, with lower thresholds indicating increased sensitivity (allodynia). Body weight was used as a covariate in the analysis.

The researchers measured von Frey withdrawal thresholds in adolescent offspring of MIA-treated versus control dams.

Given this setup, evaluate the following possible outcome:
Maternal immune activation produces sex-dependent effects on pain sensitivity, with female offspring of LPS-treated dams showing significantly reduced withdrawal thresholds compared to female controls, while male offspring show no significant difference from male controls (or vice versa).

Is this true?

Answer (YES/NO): NO